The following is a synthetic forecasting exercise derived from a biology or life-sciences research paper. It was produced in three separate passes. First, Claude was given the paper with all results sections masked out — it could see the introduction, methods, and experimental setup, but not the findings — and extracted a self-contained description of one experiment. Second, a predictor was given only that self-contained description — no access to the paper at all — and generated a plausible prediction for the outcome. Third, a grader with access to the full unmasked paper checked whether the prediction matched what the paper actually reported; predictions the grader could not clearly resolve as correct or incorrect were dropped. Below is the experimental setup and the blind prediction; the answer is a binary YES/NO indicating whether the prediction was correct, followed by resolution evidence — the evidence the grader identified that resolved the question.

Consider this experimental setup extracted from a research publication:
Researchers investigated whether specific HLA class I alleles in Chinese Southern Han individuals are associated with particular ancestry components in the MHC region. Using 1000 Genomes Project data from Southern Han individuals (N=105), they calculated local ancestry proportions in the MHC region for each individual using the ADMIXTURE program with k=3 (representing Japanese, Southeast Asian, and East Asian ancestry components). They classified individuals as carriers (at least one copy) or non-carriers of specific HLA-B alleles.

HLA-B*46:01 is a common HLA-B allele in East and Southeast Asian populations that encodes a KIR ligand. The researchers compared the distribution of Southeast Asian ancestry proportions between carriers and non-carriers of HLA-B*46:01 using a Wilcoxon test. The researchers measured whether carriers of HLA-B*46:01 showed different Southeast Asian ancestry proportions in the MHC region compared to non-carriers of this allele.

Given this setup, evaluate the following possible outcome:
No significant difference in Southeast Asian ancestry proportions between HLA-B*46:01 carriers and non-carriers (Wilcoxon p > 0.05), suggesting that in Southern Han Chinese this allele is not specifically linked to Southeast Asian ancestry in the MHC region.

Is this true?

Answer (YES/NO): NO